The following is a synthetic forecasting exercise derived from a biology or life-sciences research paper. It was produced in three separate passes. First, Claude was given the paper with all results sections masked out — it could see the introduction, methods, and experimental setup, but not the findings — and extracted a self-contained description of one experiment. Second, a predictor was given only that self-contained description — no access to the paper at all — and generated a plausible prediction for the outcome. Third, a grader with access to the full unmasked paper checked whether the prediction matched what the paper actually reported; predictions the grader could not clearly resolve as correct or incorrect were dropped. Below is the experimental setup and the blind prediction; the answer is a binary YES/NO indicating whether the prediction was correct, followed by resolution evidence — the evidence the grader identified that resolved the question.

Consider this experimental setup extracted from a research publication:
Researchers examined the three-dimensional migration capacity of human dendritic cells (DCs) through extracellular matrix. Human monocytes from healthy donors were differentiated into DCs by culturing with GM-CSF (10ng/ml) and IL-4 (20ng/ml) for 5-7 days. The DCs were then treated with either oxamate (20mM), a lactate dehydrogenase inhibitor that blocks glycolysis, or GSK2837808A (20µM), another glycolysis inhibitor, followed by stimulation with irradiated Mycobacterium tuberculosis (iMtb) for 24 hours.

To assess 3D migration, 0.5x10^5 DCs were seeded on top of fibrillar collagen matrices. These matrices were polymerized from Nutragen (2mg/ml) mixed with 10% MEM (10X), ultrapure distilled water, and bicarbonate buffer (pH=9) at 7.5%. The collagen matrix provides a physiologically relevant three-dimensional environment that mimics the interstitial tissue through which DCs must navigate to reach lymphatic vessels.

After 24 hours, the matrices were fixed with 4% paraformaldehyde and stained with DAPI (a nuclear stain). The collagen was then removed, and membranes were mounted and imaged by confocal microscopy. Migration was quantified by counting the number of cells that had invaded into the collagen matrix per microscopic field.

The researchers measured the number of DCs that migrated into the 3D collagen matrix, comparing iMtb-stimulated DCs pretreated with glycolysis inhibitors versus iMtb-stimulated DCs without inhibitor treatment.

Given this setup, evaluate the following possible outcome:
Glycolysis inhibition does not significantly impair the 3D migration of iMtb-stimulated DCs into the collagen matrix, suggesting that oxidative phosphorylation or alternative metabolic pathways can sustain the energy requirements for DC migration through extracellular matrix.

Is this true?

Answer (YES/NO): NO